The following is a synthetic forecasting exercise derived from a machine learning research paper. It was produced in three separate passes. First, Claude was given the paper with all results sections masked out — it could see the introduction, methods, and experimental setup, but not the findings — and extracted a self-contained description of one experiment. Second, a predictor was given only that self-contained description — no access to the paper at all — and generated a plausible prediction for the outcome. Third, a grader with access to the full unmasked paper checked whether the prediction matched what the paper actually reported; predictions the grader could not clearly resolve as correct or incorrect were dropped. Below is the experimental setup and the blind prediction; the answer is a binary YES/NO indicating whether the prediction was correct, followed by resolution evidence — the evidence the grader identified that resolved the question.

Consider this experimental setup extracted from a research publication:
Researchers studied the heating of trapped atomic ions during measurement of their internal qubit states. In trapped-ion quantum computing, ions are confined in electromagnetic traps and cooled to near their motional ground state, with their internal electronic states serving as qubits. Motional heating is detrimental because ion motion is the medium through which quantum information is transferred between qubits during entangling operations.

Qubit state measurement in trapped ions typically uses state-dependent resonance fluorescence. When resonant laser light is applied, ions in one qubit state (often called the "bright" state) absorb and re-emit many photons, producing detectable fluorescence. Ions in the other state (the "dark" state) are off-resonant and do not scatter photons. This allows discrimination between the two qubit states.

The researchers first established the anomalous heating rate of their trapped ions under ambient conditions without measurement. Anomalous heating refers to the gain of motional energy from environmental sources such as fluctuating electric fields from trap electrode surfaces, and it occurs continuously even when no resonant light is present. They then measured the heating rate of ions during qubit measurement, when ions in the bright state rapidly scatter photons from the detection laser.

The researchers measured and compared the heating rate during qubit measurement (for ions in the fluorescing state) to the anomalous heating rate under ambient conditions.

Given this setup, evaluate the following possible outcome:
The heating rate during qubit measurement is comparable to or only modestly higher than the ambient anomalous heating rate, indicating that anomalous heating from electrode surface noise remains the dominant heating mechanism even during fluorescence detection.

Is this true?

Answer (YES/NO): NO